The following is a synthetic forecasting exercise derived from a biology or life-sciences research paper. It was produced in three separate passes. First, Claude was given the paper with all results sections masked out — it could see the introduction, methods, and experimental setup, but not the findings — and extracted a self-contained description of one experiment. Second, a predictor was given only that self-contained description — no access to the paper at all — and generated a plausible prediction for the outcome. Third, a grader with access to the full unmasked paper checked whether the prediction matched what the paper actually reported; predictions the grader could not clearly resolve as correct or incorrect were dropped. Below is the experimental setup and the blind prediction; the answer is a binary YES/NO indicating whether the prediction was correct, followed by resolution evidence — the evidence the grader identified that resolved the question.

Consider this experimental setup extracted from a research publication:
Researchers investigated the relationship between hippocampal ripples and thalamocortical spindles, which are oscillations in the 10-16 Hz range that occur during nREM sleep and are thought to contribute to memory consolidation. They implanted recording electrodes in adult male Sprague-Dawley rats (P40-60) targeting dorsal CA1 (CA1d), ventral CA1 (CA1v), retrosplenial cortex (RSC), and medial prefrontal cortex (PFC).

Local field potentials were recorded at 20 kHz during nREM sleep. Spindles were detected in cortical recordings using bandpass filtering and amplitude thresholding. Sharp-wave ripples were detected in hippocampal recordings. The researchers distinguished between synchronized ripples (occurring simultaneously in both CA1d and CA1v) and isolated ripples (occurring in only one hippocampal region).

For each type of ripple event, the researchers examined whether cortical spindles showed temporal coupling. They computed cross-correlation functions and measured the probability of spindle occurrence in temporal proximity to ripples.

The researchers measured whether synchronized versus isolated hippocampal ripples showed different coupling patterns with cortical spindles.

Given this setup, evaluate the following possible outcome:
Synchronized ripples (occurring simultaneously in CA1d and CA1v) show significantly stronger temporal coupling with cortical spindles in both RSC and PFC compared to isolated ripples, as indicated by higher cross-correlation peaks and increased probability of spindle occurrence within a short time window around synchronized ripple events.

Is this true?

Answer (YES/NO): NO